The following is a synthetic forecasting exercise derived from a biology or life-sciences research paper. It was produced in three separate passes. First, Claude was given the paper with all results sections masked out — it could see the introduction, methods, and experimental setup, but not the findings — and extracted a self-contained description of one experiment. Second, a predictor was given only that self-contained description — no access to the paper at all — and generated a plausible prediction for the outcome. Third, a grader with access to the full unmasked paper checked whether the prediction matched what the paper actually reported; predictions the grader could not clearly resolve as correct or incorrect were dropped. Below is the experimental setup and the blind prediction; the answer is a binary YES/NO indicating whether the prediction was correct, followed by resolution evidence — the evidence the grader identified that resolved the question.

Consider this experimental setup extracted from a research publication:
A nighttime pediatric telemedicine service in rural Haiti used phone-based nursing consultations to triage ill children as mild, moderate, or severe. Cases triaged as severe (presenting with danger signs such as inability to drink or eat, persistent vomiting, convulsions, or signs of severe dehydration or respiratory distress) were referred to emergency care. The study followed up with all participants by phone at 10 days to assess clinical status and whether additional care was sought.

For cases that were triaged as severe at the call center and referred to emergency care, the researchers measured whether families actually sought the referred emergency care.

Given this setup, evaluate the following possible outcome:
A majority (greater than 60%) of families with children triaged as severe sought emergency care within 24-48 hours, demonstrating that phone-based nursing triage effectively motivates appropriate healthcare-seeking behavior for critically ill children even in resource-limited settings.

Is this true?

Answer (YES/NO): NO